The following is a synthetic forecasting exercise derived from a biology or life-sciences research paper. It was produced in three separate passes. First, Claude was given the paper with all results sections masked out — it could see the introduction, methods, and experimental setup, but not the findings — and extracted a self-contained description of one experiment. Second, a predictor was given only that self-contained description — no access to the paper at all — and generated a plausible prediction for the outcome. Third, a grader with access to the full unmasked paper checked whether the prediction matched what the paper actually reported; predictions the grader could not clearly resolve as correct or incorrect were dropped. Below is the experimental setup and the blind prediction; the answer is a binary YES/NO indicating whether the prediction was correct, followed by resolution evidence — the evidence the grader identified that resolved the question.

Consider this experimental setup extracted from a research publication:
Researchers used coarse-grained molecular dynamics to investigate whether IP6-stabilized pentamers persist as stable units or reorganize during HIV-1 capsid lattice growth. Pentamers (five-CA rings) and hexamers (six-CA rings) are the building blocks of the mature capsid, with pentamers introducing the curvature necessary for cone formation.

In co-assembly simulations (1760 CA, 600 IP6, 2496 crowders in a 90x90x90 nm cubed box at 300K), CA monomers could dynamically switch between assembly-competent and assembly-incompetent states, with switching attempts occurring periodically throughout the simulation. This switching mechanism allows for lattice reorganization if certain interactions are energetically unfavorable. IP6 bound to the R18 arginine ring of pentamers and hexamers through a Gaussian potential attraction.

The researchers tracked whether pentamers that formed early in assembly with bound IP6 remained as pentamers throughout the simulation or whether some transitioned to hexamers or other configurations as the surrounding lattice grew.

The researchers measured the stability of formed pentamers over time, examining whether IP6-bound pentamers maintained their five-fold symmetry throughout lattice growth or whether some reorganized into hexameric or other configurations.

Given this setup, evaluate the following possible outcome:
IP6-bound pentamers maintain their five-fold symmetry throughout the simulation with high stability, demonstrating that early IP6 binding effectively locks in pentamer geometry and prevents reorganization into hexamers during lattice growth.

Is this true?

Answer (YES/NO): YES